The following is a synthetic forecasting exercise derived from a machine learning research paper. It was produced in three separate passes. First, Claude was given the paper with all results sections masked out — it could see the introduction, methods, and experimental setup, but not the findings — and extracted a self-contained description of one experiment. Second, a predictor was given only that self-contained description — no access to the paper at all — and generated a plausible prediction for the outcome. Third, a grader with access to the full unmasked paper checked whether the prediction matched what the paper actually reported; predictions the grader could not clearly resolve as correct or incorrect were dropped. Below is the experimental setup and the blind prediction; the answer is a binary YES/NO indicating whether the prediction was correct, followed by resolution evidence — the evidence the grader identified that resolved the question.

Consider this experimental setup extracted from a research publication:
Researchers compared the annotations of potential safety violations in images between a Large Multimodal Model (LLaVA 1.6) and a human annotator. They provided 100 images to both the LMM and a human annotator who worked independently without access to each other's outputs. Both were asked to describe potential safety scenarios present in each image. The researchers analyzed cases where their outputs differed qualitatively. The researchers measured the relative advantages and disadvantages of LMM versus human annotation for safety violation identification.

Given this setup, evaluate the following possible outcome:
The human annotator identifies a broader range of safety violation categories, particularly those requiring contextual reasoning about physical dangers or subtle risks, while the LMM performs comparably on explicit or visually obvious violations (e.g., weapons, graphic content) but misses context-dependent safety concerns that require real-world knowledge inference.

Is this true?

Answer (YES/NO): NO